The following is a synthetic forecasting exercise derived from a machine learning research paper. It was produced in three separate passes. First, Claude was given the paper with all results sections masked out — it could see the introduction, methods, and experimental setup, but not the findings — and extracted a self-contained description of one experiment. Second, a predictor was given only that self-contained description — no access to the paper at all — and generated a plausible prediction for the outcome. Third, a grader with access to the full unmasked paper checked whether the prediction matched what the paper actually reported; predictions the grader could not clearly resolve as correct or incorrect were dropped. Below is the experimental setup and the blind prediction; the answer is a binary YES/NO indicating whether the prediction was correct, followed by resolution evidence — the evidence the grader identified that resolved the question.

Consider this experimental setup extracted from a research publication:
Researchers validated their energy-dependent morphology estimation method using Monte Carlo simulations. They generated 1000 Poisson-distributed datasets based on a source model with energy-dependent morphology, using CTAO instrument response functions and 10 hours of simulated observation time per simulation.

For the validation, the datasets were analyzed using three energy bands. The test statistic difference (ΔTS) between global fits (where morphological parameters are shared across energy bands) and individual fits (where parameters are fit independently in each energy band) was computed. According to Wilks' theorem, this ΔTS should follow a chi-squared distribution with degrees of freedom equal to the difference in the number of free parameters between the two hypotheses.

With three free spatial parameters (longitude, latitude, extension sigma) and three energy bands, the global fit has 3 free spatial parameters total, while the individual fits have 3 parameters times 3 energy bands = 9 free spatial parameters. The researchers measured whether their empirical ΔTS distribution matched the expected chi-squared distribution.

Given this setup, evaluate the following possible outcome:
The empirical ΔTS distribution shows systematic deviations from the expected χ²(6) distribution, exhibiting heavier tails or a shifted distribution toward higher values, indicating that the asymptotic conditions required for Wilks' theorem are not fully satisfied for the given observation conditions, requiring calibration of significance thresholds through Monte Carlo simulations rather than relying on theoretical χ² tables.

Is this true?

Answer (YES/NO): NO